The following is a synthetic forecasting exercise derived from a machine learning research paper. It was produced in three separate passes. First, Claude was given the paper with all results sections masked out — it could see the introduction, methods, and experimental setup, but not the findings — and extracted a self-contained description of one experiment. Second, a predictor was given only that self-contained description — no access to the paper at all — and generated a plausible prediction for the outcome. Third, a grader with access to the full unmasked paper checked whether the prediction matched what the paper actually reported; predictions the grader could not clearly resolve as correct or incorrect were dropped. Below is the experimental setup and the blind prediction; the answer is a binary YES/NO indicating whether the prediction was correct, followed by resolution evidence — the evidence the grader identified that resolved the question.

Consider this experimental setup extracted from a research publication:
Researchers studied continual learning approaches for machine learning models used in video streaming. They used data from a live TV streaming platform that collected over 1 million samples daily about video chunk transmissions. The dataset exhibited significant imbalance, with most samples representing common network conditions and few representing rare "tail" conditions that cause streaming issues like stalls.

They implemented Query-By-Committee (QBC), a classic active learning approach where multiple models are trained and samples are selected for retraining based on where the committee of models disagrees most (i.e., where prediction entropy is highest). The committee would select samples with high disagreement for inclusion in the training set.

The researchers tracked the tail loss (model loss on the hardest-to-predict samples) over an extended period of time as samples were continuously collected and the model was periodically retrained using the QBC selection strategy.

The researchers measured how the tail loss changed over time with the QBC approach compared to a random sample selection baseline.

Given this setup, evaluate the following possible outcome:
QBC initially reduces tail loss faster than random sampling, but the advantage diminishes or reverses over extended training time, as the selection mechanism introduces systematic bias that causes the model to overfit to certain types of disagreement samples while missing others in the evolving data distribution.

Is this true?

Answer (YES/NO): YES